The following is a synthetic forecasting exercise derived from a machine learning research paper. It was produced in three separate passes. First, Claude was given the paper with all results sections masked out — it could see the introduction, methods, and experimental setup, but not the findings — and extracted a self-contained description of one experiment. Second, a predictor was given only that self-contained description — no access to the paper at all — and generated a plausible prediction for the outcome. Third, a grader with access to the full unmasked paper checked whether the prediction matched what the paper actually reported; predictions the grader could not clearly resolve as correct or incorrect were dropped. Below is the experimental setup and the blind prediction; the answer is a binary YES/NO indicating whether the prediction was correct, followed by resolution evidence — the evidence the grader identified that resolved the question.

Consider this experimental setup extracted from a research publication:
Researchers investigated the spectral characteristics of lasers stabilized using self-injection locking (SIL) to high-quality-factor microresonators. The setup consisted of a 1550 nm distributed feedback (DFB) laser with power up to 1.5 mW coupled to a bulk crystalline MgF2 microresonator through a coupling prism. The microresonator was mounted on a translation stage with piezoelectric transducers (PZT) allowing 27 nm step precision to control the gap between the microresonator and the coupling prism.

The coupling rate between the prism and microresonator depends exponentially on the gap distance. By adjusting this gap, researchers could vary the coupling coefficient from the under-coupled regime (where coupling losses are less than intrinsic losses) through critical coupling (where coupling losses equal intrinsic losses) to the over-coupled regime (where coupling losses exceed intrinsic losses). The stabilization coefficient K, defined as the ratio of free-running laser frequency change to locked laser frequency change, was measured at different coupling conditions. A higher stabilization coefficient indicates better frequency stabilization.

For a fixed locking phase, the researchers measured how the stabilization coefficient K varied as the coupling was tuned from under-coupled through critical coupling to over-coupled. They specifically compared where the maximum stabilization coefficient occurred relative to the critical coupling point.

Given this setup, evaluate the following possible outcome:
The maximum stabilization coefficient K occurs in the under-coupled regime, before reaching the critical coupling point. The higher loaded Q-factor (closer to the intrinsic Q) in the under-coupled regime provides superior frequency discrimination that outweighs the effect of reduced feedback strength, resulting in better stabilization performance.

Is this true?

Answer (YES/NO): YES